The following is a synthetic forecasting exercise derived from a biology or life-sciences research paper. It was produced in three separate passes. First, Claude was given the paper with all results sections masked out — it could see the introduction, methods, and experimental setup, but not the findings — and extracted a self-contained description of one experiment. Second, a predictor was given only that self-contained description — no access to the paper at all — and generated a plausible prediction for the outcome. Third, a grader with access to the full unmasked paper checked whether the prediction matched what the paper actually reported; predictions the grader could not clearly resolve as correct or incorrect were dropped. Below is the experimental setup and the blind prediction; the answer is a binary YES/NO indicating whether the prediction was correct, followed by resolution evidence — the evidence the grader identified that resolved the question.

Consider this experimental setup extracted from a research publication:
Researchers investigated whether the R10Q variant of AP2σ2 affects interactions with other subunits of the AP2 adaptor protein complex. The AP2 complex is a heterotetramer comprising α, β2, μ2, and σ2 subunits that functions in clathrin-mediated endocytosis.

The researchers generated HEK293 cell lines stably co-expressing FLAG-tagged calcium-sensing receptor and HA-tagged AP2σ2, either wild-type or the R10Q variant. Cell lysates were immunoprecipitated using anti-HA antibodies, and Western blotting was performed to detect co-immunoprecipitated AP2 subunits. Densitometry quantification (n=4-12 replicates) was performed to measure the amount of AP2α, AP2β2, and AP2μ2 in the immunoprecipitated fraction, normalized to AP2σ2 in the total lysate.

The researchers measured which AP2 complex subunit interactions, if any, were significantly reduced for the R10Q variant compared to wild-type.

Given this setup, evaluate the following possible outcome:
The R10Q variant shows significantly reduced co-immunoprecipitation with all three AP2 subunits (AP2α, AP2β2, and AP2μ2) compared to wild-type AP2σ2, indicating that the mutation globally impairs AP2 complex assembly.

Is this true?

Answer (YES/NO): NO